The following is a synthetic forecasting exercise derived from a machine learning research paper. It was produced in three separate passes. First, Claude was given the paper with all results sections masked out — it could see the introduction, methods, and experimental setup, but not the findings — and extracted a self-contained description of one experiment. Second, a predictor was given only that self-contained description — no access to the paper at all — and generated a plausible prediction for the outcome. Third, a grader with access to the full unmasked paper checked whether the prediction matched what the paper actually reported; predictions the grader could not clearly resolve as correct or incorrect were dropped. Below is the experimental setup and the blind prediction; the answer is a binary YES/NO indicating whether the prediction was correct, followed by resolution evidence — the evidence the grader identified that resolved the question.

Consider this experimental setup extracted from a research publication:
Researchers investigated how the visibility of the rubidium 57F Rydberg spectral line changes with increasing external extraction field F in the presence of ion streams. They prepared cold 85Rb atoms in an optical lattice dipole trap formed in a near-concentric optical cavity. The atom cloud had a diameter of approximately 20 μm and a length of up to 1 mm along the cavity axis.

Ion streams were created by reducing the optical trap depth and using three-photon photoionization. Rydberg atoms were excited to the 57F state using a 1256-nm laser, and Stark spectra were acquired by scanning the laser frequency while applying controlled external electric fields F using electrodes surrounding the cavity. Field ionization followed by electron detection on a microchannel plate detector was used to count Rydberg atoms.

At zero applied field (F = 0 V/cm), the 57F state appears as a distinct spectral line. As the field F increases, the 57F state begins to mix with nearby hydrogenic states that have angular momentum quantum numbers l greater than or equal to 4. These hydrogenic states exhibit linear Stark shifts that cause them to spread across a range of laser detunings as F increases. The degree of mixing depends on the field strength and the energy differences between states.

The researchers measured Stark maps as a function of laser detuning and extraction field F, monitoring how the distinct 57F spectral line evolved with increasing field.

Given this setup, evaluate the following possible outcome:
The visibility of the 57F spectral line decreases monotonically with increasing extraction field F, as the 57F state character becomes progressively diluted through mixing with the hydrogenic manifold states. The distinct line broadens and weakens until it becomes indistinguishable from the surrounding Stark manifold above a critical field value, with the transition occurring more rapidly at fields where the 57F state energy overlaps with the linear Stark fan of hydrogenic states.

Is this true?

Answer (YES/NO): YES